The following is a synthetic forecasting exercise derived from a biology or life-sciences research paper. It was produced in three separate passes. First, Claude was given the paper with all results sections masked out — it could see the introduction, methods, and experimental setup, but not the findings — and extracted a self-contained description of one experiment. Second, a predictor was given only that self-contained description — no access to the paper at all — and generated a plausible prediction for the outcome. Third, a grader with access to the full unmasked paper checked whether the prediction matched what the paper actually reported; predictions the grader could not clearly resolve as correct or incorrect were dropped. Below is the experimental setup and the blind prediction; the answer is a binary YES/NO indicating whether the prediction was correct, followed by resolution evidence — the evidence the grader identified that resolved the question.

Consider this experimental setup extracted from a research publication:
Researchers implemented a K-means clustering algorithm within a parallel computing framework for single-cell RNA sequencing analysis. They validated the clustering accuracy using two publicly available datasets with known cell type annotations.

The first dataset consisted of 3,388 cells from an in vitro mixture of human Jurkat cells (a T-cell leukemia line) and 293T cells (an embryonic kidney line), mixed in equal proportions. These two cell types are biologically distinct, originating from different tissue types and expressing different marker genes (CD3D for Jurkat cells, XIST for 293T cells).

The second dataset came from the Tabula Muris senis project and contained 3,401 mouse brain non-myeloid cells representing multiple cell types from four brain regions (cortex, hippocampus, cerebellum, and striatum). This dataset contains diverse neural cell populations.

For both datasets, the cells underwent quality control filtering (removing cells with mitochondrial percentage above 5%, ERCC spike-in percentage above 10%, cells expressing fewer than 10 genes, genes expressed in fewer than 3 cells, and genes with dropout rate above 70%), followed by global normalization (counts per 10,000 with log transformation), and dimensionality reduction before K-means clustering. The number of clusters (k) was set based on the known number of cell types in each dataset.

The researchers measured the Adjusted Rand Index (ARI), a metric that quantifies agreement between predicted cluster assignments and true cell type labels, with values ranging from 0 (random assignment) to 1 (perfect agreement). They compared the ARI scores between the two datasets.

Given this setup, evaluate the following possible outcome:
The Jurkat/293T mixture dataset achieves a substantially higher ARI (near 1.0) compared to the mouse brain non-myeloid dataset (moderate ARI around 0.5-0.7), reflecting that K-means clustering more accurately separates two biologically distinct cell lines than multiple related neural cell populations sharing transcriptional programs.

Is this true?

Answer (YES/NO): YES